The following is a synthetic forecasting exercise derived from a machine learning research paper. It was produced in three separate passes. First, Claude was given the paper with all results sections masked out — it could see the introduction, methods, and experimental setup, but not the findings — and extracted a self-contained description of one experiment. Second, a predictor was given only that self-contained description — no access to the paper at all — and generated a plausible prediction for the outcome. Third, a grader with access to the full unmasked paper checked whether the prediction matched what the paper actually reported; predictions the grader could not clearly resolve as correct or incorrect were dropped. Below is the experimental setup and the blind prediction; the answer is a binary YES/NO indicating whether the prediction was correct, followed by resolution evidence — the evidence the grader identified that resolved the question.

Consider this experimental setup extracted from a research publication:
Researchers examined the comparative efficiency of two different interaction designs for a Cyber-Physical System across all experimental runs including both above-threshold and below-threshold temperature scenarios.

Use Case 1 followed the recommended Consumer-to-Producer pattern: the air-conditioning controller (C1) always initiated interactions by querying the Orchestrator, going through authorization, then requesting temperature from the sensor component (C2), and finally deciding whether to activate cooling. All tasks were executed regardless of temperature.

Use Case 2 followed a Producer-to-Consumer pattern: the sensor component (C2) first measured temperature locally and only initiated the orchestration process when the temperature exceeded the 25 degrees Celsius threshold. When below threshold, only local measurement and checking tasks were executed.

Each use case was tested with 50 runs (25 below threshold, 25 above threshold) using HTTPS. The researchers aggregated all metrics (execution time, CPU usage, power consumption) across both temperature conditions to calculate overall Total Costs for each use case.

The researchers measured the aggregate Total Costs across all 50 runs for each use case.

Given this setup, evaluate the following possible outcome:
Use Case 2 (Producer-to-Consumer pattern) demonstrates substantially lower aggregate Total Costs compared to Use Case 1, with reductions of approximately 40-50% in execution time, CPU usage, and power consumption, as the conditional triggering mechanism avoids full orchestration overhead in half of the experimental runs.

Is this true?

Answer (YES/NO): NO